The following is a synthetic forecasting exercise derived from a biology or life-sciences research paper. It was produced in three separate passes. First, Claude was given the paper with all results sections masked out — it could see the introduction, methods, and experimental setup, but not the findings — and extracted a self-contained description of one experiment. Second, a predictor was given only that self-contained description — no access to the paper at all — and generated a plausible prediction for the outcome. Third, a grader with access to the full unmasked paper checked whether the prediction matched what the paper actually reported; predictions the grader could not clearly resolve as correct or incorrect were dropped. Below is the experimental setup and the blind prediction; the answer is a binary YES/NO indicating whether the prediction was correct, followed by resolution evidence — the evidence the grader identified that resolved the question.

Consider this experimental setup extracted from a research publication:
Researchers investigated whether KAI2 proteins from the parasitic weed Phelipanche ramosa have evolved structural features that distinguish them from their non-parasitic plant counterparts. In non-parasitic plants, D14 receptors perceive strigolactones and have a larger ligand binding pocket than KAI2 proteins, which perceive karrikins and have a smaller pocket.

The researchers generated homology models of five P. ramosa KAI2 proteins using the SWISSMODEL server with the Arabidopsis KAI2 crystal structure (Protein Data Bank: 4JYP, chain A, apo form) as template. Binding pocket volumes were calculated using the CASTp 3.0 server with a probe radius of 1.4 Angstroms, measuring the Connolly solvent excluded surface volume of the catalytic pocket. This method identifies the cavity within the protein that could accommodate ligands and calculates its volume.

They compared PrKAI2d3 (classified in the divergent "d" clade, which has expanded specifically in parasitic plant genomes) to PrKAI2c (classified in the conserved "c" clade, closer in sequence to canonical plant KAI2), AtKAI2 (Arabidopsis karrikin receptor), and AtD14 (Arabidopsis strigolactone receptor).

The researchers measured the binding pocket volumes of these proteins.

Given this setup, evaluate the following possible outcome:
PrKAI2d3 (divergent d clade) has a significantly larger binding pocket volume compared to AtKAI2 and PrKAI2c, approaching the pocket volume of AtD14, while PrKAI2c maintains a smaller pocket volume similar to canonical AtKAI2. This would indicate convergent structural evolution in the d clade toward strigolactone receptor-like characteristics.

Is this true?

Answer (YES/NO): NO